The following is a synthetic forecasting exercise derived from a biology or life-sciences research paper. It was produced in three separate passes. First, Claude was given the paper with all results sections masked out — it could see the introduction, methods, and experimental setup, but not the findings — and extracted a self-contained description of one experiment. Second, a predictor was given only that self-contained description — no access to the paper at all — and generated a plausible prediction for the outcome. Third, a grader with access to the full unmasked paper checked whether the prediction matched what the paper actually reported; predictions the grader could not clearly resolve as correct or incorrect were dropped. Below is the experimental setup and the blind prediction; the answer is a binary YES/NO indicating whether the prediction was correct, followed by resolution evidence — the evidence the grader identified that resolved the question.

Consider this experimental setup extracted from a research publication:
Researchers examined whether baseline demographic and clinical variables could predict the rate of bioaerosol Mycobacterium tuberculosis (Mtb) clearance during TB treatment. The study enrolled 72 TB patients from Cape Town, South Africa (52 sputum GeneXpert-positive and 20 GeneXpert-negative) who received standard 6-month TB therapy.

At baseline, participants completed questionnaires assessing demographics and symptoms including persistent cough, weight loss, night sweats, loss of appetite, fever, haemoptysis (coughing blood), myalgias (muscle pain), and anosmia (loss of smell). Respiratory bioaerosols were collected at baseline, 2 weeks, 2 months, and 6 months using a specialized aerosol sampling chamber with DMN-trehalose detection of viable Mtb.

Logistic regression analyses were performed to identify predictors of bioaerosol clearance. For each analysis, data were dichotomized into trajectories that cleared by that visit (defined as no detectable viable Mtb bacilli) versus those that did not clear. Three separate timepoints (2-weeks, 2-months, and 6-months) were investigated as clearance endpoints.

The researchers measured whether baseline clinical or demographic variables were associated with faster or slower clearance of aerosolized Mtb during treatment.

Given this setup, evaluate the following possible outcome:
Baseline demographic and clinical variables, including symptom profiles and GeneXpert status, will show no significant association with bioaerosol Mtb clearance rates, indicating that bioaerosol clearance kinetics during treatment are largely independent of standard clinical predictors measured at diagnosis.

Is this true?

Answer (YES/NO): YES